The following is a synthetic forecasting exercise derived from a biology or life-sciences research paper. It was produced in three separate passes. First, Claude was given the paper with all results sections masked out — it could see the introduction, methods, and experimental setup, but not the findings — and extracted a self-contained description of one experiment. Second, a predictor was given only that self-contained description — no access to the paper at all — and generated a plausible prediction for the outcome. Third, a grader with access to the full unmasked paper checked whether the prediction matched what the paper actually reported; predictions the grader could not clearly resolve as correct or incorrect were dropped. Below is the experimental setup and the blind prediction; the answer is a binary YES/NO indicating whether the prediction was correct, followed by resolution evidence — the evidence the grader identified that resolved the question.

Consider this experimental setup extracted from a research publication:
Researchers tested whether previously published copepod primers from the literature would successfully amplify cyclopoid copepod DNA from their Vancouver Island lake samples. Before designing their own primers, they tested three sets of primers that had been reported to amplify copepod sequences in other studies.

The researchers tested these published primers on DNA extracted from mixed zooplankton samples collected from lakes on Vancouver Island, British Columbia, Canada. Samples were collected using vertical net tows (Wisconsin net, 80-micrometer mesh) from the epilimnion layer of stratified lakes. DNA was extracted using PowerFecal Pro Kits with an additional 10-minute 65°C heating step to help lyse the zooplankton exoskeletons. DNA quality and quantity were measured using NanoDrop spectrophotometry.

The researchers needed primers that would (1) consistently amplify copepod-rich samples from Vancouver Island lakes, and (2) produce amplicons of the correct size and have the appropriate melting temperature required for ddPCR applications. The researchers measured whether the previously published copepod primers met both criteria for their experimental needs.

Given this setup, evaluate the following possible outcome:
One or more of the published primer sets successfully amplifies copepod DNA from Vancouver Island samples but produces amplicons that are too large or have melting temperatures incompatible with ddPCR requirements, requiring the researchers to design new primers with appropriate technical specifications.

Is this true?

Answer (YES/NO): NO